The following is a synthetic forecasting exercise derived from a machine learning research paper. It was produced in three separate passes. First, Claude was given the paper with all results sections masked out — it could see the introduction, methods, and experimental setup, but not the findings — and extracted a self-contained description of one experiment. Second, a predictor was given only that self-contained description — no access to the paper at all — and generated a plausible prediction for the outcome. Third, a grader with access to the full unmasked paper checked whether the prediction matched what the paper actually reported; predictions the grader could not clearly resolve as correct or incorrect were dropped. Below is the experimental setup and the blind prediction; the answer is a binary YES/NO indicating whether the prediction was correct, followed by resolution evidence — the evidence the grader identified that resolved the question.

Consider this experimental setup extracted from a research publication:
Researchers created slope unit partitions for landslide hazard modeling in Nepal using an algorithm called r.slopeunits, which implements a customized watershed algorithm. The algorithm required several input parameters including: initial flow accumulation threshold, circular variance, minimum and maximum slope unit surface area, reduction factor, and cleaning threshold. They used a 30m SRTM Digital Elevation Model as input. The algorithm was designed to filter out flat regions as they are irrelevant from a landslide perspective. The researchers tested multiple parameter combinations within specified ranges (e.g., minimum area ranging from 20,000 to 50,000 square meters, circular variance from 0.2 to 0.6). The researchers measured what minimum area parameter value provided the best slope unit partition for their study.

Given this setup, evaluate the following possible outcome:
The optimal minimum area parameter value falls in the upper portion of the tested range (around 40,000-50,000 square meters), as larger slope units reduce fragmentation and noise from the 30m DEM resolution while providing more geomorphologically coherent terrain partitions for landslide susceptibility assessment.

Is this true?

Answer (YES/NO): YES